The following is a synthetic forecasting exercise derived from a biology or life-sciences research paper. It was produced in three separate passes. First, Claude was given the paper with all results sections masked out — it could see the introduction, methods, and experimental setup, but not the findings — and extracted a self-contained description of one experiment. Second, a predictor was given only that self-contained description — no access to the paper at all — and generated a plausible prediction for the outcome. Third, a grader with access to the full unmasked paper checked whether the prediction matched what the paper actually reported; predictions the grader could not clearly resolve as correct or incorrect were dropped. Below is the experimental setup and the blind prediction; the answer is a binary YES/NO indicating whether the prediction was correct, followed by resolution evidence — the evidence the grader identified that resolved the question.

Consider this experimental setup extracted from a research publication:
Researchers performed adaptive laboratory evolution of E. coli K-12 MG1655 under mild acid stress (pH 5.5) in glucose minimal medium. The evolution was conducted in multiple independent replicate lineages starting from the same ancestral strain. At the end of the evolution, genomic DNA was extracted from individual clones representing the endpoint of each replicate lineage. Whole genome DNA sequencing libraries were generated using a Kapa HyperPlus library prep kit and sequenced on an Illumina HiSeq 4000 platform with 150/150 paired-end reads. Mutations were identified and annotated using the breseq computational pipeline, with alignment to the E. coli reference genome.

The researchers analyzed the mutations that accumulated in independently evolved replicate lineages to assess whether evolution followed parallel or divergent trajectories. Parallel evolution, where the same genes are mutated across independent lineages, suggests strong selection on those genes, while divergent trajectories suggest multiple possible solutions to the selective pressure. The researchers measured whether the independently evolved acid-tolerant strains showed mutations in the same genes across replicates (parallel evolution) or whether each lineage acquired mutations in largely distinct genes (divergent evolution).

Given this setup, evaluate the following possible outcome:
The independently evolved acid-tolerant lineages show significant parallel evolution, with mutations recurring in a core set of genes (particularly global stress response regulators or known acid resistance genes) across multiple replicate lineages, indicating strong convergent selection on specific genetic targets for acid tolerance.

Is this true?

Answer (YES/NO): YES